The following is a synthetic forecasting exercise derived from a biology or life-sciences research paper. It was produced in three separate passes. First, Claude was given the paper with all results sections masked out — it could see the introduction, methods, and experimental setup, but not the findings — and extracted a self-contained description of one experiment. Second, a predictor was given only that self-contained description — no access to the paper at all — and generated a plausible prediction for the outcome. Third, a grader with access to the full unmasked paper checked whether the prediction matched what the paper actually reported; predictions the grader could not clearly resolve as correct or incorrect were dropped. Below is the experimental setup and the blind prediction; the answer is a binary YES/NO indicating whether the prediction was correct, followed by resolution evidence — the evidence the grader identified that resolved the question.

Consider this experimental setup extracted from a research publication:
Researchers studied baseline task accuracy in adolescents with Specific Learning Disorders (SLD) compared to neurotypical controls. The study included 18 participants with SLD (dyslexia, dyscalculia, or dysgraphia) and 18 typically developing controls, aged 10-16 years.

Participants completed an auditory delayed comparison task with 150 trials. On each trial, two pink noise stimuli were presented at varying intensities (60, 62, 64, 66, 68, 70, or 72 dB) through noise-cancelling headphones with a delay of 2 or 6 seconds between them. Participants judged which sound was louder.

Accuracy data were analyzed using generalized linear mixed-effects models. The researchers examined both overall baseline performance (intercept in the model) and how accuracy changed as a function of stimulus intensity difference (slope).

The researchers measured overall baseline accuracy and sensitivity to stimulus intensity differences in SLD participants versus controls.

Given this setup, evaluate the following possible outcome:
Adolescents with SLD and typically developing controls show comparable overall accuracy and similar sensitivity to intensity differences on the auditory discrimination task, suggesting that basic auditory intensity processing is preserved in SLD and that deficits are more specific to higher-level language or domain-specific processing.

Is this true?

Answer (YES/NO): NO